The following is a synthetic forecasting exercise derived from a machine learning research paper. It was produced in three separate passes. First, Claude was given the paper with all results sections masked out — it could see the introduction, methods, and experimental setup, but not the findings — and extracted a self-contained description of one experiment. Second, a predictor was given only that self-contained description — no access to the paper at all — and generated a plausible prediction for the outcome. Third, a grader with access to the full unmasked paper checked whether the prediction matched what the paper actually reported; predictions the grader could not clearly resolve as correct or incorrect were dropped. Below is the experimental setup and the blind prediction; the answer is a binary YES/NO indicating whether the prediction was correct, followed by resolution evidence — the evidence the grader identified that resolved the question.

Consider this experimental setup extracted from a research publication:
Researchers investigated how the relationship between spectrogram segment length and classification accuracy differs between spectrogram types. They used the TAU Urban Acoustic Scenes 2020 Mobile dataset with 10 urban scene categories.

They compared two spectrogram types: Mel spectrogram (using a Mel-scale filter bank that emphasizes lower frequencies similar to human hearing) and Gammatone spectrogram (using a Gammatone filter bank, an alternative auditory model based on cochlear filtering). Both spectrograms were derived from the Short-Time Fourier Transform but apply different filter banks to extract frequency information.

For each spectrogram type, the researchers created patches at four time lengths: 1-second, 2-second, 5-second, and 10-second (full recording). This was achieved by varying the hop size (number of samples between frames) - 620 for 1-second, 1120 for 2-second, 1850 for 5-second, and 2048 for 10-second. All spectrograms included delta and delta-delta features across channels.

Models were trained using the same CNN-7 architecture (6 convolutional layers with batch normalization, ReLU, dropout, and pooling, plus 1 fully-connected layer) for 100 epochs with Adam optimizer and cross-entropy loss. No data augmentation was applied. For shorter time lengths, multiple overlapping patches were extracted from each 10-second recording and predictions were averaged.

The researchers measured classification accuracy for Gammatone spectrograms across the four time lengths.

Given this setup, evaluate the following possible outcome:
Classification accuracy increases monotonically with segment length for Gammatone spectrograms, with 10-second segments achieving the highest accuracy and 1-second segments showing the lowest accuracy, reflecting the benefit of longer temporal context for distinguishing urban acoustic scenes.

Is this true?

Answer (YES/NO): NO